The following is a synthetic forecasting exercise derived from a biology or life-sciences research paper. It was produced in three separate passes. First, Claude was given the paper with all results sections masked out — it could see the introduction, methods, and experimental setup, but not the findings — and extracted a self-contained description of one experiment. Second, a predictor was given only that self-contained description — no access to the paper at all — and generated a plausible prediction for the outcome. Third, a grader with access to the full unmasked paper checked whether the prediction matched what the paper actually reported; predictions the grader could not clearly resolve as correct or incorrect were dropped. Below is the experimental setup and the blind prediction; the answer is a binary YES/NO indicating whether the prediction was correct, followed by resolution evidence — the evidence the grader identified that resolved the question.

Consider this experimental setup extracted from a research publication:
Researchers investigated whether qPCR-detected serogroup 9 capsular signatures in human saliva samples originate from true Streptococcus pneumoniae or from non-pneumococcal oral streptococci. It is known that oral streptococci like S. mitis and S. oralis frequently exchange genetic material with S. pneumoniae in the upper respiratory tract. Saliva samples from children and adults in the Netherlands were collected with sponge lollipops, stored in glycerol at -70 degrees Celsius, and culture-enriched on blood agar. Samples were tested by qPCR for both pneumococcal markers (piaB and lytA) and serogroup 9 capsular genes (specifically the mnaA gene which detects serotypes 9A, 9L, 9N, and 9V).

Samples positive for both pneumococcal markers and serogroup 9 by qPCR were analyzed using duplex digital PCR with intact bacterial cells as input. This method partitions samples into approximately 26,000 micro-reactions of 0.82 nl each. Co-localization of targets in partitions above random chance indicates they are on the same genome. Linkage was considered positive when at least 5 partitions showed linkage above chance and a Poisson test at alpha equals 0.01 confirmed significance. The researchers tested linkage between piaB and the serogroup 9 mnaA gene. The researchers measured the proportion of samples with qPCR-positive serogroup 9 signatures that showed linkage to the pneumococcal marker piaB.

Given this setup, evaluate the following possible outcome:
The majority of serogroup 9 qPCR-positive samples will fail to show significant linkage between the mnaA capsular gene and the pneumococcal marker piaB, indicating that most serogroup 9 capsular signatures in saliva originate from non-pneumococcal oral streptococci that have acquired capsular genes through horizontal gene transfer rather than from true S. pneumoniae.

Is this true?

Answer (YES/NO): YES